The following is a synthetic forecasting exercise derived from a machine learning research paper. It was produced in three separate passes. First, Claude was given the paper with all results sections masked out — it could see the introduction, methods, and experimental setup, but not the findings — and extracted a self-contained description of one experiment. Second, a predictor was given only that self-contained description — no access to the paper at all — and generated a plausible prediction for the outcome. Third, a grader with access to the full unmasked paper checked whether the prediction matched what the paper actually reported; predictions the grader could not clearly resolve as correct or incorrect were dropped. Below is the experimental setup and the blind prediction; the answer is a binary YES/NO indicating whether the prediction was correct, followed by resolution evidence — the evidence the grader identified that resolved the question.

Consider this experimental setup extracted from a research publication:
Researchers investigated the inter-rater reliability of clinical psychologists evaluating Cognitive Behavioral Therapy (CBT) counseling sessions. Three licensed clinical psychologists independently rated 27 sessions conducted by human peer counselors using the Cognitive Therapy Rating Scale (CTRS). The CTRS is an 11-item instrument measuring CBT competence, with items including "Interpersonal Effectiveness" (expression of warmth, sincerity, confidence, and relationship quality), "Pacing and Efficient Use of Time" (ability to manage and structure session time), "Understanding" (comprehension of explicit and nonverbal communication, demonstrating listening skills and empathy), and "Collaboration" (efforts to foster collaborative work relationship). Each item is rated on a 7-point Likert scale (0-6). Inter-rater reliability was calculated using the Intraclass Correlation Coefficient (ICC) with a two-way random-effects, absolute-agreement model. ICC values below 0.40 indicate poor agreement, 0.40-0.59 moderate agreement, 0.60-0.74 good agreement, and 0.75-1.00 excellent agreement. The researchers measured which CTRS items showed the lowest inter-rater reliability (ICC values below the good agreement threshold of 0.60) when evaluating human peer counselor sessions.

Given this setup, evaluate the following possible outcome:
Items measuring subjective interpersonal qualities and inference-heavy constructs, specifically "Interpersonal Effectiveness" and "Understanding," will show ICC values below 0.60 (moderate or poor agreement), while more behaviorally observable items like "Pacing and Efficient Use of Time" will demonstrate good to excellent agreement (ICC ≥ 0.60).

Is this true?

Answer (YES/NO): NO